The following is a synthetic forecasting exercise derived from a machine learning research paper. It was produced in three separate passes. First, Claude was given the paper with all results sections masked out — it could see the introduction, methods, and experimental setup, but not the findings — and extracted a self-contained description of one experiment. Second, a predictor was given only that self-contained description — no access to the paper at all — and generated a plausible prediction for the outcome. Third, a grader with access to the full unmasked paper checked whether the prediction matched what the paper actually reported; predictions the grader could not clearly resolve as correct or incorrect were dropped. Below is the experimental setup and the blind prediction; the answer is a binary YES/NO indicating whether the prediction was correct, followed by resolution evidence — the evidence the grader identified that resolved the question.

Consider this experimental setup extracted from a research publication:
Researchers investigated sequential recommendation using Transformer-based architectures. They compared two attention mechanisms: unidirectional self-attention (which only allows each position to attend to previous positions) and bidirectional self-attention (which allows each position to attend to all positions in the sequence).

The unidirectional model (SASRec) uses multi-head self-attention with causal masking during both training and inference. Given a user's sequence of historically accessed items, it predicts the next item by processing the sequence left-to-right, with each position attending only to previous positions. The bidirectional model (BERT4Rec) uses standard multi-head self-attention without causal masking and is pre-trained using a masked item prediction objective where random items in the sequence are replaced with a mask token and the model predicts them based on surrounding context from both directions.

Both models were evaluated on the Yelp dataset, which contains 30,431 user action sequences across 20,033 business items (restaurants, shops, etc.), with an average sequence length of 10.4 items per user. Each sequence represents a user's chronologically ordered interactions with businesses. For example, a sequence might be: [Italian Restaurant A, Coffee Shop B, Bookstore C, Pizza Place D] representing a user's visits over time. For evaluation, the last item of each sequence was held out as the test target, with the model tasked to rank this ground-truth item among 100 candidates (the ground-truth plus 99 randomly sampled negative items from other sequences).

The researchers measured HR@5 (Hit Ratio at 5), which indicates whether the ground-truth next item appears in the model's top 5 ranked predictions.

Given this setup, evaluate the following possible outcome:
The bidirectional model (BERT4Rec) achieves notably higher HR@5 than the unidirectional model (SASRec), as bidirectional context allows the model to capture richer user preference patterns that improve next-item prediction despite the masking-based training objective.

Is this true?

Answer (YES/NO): NO